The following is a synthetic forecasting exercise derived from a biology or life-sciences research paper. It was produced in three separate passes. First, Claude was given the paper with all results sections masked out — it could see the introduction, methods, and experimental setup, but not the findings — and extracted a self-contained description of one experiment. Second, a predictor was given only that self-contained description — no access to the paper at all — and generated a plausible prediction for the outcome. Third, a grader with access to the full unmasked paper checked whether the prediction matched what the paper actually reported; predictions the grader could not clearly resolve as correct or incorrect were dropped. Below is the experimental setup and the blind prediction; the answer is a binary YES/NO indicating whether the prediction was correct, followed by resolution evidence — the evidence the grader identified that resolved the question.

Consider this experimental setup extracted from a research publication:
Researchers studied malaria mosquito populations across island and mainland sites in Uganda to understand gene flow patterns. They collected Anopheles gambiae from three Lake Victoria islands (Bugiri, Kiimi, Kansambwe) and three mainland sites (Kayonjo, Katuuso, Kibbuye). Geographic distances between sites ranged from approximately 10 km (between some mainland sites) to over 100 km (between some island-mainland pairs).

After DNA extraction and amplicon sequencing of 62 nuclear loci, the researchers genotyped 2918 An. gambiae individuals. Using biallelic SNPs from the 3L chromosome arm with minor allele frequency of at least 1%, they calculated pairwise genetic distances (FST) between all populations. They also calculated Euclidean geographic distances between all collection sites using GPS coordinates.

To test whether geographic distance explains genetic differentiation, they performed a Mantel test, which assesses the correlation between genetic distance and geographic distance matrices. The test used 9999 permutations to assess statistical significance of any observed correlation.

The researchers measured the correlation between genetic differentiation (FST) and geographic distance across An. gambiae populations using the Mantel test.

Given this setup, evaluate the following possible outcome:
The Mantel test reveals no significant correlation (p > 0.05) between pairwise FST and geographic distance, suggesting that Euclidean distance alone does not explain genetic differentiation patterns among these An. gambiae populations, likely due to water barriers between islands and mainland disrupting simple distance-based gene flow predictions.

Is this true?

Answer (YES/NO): YES